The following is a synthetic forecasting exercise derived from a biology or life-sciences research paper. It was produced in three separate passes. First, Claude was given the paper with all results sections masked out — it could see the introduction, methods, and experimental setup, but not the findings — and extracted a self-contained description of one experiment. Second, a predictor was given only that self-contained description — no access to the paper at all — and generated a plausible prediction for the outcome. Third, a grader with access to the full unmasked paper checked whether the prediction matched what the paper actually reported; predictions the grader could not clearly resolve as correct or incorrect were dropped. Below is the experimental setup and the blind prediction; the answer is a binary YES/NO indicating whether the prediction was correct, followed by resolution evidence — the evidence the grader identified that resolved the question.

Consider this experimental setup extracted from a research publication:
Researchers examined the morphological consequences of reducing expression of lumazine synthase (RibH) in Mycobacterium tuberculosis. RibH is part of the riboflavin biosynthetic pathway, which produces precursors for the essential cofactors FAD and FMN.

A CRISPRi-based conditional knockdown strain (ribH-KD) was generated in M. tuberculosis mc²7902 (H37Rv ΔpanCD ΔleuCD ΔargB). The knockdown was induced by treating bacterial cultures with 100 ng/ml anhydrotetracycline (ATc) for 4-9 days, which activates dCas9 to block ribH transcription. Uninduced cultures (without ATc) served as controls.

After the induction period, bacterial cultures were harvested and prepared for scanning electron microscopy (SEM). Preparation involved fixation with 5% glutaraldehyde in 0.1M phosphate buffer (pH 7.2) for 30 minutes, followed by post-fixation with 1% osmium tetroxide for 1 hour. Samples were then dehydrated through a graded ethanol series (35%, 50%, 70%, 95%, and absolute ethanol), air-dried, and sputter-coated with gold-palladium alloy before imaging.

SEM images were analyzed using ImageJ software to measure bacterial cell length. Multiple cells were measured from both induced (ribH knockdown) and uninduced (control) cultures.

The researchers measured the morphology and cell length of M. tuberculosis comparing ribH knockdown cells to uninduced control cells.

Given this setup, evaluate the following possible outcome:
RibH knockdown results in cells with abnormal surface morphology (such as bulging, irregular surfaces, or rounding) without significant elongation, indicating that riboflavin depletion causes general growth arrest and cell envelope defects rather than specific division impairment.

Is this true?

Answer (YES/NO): NO